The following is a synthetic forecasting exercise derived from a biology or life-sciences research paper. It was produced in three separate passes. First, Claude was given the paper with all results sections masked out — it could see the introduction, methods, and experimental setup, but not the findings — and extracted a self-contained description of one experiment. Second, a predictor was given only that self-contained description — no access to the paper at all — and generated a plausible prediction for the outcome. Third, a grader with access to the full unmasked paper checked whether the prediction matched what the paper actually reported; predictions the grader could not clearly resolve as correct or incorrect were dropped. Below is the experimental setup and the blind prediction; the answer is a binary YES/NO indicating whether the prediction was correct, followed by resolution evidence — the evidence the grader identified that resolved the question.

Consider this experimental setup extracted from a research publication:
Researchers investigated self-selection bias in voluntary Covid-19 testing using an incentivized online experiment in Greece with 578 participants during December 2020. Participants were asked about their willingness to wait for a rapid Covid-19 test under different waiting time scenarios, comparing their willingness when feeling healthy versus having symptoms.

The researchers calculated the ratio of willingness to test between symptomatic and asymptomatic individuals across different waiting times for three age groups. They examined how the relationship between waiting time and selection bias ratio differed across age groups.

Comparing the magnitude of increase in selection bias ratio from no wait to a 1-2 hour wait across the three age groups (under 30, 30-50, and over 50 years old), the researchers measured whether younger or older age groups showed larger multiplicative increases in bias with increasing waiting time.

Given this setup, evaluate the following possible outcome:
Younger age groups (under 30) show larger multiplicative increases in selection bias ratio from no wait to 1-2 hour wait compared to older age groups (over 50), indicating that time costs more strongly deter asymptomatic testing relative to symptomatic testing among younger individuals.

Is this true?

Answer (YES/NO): YES